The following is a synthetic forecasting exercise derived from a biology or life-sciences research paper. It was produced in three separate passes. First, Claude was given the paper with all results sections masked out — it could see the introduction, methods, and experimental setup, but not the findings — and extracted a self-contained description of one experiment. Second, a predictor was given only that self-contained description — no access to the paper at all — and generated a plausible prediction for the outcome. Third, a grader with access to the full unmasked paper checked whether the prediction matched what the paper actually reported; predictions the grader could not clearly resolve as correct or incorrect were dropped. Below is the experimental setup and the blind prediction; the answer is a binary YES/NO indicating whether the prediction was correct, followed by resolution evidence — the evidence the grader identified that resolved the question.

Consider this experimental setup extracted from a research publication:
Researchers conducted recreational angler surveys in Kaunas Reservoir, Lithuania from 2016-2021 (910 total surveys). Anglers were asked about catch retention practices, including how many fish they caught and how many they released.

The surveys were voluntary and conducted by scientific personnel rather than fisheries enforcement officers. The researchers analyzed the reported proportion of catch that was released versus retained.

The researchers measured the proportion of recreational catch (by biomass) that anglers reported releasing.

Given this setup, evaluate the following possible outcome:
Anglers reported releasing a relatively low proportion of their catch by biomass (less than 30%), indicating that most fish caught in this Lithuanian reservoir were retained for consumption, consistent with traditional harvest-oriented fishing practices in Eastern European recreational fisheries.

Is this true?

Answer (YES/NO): NO